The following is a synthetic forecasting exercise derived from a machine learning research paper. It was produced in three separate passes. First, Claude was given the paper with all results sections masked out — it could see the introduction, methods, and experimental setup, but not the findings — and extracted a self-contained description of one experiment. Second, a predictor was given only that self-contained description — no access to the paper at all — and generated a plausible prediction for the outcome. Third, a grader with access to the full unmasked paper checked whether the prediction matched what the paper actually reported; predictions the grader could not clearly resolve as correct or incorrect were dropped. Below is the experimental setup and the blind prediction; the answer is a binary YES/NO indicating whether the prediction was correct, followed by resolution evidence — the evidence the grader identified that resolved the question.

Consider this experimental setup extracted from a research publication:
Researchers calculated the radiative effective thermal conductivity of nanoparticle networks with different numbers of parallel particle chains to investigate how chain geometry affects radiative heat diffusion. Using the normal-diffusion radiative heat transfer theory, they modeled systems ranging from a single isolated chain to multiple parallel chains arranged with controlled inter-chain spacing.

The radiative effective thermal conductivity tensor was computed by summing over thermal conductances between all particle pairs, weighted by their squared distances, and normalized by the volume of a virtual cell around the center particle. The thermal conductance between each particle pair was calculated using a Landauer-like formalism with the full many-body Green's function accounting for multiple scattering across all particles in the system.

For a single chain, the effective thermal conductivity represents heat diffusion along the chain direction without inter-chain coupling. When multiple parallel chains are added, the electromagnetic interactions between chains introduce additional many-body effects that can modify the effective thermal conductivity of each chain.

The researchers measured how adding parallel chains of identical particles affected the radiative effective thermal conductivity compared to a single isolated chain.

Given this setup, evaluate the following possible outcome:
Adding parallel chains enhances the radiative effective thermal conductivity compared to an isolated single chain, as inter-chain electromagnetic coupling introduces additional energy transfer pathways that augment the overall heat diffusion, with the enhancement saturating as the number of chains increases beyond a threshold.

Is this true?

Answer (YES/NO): NO